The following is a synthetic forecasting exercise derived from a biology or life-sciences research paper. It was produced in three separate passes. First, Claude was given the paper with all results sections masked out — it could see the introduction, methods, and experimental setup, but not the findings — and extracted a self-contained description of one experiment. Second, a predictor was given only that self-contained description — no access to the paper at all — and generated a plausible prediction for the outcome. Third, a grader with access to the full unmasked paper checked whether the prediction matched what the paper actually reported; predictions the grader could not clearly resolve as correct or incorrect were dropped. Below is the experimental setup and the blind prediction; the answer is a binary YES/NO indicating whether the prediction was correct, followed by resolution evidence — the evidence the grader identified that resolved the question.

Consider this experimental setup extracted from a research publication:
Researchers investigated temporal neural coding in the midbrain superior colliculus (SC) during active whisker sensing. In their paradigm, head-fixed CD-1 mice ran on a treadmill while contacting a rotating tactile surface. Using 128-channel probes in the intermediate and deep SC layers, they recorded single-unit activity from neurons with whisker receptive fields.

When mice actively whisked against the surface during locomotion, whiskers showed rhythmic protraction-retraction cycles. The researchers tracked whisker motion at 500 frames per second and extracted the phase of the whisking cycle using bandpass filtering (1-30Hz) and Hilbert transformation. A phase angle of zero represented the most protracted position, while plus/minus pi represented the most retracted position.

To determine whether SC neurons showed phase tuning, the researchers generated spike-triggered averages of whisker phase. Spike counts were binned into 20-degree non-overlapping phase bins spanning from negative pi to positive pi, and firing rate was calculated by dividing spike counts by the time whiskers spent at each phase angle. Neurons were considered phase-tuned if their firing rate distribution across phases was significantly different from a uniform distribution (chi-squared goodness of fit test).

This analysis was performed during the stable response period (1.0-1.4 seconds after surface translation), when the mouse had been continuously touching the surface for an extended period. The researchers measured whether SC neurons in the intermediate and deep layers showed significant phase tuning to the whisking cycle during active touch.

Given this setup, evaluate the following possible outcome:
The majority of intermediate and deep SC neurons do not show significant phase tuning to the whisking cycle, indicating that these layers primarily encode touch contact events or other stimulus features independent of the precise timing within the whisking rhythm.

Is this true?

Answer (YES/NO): NO